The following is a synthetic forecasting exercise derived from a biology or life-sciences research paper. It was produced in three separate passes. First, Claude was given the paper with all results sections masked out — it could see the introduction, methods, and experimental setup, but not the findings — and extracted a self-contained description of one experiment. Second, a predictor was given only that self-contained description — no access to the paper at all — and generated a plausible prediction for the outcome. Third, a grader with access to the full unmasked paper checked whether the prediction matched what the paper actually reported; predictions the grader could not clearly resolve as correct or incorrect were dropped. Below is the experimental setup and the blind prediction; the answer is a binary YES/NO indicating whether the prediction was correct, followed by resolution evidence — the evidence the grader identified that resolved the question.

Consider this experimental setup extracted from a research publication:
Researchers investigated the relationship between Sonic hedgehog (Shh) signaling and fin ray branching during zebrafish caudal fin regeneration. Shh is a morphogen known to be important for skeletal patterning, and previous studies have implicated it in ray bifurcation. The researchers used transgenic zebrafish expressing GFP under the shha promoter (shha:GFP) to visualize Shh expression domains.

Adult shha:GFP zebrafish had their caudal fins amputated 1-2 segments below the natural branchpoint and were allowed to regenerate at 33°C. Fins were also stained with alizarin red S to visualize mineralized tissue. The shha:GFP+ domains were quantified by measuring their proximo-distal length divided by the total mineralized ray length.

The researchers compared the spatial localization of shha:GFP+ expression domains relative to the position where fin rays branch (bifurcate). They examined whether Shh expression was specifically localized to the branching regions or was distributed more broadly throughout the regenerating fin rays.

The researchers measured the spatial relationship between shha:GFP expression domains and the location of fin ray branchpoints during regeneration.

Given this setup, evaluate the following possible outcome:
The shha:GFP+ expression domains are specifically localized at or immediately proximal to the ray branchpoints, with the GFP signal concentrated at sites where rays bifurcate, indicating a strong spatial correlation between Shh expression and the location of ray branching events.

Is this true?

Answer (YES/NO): NO